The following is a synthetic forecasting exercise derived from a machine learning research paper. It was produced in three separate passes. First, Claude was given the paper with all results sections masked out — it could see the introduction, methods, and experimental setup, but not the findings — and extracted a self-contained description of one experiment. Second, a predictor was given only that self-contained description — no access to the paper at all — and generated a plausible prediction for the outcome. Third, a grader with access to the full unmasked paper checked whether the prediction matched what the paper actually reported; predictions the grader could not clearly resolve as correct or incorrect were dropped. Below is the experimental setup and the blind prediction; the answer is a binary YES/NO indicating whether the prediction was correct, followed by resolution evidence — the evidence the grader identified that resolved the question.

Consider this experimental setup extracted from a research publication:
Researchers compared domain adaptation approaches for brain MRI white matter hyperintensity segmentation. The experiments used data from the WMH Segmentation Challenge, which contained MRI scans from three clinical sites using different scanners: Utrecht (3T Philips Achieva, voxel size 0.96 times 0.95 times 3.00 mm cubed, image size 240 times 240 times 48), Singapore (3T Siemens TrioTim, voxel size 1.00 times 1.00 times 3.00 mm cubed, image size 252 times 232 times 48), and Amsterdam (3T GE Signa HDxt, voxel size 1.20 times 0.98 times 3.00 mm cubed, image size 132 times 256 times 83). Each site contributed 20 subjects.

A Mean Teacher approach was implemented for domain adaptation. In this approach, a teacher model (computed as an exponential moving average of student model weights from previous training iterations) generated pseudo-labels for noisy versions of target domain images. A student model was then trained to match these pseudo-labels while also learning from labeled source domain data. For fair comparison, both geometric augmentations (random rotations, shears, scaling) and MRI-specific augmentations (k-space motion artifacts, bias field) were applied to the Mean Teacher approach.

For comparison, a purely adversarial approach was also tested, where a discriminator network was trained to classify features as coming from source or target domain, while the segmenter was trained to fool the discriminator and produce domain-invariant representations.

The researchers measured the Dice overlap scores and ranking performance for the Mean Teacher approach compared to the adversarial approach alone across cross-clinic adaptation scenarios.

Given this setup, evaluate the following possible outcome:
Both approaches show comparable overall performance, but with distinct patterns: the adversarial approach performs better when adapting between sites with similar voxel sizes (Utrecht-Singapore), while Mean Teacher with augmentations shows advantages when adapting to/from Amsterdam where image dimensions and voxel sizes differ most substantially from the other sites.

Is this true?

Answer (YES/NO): NO